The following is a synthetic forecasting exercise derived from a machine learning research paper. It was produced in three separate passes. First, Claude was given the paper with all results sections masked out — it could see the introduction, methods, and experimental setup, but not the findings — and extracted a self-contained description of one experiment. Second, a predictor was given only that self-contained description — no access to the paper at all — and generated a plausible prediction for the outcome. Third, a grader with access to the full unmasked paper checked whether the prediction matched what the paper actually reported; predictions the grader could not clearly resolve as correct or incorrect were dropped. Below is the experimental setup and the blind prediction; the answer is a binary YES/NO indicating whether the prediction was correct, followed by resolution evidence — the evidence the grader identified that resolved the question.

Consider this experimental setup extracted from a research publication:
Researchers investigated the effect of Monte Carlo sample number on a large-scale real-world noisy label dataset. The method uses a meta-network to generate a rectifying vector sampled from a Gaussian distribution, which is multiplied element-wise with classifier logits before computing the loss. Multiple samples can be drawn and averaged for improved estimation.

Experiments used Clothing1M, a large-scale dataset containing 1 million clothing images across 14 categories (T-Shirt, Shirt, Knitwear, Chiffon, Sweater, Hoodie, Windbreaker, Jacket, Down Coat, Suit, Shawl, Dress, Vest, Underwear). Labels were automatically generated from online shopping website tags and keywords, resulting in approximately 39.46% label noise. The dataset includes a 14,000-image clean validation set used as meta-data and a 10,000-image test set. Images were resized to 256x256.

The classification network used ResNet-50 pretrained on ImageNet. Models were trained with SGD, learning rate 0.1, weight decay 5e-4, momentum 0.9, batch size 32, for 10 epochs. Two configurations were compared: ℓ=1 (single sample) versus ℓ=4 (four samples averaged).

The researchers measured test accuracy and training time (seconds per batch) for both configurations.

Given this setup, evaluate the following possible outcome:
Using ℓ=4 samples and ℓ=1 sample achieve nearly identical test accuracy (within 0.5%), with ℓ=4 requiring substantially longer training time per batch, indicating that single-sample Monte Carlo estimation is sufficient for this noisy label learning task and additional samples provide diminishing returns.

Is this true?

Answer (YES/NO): YES